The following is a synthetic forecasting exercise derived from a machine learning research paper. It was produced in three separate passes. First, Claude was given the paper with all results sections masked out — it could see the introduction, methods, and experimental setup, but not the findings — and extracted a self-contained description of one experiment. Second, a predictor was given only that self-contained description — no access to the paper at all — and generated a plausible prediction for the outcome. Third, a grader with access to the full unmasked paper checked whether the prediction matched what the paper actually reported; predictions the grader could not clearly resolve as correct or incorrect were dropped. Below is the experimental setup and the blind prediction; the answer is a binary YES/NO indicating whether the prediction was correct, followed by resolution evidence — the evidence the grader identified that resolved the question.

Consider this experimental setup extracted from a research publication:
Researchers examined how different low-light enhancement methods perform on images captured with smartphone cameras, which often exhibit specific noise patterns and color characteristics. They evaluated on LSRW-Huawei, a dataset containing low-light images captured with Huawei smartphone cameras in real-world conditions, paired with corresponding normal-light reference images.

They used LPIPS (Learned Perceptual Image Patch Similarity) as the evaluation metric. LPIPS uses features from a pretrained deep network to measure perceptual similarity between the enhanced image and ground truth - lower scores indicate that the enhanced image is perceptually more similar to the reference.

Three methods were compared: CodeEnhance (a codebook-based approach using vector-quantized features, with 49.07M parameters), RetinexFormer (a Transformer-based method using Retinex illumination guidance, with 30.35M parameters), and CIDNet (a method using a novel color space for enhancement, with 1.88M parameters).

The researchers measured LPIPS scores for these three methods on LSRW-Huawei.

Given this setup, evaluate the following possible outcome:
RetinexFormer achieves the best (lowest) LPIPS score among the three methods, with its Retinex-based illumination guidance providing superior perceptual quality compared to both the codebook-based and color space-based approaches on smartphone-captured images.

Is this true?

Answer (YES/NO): NO